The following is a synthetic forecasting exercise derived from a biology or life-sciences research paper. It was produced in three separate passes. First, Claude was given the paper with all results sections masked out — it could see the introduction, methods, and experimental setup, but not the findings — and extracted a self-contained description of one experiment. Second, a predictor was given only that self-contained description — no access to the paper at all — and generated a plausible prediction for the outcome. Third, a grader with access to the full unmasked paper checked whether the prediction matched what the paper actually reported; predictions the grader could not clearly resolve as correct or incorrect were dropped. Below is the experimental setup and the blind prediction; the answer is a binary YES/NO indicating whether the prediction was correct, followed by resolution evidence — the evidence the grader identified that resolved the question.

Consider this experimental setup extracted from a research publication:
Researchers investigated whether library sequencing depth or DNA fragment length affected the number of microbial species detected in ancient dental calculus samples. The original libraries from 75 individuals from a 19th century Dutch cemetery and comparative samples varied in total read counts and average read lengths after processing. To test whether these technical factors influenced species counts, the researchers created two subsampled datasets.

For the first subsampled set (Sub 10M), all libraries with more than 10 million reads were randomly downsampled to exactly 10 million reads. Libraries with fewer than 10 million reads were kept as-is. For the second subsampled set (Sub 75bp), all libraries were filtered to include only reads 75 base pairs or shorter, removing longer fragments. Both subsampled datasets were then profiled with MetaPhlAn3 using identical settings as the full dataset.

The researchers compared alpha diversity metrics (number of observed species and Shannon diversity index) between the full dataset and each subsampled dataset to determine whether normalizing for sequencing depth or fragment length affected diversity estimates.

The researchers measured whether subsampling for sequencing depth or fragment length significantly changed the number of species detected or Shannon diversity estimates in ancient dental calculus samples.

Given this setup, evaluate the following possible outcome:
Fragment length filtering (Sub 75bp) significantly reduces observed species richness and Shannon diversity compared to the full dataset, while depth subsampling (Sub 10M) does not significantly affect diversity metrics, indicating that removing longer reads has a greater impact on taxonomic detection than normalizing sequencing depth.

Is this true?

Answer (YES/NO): YES